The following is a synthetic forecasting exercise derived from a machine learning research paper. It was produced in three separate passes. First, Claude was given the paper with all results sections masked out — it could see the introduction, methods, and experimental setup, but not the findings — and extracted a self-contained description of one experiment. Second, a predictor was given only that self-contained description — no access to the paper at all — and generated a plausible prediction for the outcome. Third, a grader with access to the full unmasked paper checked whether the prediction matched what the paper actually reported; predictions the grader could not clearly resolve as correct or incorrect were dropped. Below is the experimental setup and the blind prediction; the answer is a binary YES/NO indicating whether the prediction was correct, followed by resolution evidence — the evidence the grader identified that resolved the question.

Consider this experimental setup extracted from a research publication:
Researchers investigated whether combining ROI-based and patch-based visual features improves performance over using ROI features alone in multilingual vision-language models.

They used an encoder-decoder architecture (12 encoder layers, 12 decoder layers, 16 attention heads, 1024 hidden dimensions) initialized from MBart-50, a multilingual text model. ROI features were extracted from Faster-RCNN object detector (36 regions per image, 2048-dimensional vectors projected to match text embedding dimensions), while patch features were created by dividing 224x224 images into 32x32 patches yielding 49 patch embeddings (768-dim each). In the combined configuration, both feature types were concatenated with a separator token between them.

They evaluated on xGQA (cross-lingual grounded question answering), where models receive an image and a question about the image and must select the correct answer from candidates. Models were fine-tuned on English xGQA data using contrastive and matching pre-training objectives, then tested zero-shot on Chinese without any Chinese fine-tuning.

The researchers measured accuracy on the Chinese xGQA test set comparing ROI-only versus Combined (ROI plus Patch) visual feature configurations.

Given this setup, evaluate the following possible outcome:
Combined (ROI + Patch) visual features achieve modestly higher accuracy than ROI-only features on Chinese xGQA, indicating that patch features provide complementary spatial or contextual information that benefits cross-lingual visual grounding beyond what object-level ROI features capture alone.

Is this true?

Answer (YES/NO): YES